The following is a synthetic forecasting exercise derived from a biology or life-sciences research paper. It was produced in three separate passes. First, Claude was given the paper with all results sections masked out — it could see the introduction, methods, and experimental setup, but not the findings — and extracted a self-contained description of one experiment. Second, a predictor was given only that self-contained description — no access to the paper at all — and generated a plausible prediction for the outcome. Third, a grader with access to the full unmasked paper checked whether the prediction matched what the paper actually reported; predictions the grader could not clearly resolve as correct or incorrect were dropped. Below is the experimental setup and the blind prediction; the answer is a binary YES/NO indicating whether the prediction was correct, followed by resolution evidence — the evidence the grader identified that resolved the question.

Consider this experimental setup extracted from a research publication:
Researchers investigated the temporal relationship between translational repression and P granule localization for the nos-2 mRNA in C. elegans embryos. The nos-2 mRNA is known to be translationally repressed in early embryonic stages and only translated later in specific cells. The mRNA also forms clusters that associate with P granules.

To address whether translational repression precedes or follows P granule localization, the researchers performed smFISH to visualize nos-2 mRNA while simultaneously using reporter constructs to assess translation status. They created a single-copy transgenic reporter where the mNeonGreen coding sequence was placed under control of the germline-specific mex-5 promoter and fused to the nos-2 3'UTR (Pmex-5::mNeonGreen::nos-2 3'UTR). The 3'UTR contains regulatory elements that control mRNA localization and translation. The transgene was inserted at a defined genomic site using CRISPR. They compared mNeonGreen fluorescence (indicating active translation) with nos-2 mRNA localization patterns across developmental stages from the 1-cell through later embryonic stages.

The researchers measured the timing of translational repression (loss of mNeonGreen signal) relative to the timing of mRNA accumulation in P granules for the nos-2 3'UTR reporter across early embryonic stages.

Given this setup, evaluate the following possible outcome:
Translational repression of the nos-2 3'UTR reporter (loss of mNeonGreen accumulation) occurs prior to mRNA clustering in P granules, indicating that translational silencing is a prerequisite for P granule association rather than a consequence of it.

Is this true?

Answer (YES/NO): YES